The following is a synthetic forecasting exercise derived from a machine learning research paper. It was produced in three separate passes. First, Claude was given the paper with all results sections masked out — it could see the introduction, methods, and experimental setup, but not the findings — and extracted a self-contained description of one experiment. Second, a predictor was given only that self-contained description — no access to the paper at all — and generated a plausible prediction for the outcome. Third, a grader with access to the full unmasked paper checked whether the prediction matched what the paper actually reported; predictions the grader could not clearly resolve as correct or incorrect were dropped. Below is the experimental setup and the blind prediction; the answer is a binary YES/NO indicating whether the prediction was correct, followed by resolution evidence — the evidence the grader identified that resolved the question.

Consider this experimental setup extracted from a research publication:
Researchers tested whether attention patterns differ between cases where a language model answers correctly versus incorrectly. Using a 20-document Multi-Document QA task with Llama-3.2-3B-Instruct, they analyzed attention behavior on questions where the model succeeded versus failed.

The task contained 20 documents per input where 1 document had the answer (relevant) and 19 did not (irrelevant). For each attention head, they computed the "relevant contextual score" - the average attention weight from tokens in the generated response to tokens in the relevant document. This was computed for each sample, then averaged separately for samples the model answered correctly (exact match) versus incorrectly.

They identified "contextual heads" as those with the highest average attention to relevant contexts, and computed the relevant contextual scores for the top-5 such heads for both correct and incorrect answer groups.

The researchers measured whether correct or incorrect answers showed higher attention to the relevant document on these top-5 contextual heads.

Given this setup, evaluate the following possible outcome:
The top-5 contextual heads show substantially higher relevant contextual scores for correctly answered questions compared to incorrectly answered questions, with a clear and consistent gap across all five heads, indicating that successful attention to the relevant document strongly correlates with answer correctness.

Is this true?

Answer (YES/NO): YES